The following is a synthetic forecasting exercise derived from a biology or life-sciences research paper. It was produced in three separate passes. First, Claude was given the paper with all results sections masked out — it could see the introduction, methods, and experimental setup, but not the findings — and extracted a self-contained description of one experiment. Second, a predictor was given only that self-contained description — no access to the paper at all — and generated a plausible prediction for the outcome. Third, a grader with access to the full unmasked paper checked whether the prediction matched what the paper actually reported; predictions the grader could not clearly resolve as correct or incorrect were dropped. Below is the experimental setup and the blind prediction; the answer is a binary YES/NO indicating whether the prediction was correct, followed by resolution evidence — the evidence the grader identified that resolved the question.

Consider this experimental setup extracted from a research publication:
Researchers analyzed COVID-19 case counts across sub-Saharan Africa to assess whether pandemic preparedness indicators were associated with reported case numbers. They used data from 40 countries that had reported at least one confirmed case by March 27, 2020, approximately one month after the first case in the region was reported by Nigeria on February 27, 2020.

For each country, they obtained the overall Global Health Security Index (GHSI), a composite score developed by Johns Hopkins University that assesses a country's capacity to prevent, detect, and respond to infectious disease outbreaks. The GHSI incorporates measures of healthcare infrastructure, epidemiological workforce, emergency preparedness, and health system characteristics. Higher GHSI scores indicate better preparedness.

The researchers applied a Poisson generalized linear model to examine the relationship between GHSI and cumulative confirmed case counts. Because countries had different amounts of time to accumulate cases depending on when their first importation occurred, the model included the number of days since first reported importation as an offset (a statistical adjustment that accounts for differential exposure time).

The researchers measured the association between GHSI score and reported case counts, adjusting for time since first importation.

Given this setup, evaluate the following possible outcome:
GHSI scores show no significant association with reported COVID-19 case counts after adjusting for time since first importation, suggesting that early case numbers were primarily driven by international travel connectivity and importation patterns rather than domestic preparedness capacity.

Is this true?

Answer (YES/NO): NO